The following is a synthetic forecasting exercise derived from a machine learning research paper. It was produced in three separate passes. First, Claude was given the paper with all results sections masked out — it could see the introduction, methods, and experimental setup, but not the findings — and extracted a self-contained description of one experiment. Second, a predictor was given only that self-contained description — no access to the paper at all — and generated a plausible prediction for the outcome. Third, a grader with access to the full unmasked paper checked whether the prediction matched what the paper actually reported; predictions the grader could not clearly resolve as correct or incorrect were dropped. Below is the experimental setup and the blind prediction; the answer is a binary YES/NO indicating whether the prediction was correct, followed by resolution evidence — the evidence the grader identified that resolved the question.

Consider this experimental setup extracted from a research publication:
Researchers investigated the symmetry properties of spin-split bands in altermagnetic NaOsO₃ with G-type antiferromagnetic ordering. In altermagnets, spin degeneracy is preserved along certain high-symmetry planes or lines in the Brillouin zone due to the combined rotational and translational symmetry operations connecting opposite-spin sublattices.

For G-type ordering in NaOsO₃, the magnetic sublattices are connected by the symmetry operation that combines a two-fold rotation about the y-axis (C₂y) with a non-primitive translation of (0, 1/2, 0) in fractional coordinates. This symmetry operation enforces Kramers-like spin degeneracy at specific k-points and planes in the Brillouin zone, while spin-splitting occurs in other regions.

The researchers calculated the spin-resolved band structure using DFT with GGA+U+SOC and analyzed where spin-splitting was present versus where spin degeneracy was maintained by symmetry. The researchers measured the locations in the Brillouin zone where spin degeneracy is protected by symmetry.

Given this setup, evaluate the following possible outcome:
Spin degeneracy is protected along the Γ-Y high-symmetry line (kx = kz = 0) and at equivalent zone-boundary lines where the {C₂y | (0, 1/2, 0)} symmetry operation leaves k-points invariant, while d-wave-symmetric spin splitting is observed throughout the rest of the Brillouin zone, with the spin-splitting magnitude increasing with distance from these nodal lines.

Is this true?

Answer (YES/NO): NO